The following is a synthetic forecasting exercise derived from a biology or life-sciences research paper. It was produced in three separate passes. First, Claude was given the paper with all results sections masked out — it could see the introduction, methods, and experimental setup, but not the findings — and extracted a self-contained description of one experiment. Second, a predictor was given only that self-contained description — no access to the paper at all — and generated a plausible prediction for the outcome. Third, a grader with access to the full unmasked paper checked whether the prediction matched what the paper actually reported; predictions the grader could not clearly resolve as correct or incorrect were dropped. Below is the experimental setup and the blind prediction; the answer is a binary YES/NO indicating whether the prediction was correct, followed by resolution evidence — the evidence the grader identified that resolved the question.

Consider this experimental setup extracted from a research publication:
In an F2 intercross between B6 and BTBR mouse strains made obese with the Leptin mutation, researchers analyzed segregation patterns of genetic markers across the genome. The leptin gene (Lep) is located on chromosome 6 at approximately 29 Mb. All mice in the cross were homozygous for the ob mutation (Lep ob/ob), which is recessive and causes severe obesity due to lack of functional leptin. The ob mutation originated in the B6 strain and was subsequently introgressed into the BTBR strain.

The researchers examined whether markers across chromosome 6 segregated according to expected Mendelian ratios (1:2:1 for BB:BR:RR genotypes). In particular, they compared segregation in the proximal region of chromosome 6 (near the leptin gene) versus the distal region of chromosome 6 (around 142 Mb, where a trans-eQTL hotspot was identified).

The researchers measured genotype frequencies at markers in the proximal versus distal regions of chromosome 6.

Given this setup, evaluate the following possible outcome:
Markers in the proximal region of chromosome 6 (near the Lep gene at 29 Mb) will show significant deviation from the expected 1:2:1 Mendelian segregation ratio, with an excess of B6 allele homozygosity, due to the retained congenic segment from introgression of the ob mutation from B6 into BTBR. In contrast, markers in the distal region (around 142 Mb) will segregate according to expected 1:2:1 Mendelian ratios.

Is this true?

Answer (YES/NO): YES